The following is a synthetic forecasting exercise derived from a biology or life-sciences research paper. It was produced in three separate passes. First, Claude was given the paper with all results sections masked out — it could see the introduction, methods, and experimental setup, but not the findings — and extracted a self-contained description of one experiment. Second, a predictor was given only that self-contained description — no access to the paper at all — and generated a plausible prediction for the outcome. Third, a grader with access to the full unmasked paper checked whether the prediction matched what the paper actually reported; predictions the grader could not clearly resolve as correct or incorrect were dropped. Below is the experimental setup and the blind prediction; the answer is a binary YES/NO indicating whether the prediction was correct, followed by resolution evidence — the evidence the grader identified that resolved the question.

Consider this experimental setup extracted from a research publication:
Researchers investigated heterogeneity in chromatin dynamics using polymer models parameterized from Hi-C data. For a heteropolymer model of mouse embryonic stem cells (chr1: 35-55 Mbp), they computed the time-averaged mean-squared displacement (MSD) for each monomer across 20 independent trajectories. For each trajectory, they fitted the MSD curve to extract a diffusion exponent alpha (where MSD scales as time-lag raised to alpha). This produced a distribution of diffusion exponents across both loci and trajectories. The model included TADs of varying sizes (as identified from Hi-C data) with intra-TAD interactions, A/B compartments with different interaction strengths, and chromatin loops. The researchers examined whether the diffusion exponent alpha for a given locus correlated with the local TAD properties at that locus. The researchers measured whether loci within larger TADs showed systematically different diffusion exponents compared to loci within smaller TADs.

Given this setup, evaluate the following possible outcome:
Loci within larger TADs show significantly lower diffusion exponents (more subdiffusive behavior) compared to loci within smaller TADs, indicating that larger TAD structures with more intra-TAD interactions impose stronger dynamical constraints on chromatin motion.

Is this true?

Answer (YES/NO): NO